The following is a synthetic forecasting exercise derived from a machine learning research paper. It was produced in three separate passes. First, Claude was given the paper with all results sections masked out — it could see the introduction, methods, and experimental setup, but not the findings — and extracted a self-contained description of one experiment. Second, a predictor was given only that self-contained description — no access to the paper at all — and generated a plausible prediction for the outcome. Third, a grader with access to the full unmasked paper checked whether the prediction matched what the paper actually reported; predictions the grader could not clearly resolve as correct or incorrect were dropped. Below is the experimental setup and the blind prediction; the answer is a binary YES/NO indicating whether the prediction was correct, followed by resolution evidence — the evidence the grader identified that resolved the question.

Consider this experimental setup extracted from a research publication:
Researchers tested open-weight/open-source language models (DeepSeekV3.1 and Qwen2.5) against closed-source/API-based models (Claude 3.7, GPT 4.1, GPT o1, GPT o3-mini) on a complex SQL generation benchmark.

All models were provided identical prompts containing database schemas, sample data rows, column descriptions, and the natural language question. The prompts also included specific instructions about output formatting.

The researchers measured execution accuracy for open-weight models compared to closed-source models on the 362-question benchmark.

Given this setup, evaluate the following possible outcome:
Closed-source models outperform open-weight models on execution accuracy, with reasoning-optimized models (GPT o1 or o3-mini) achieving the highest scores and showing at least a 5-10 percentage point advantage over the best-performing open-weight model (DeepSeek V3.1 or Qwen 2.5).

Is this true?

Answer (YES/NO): NO